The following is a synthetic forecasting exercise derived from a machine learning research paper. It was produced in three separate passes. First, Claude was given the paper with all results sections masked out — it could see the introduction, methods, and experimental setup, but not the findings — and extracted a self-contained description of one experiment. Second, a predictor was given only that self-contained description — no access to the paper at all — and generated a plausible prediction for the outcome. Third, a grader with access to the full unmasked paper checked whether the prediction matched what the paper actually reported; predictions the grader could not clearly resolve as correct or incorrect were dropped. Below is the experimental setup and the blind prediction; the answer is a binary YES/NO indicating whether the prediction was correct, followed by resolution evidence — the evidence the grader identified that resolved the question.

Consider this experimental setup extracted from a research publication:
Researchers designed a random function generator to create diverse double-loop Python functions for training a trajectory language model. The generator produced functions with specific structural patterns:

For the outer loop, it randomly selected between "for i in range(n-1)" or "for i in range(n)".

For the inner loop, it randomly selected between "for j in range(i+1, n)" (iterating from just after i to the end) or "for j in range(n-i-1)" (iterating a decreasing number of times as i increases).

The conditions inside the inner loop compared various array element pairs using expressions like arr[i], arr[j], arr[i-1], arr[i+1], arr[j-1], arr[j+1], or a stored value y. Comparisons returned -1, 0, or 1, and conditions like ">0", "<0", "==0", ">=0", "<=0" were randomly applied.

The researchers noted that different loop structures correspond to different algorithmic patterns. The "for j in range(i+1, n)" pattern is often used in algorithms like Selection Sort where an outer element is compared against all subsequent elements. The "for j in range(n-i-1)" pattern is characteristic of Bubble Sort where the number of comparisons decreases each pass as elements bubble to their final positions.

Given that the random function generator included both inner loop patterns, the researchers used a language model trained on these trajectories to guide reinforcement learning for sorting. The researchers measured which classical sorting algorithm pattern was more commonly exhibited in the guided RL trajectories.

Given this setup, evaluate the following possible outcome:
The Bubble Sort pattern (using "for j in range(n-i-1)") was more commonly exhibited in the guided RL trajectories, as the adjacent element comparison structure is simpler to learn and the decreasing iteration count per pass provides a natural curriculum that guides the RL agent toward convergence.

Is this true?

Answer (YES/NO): YES